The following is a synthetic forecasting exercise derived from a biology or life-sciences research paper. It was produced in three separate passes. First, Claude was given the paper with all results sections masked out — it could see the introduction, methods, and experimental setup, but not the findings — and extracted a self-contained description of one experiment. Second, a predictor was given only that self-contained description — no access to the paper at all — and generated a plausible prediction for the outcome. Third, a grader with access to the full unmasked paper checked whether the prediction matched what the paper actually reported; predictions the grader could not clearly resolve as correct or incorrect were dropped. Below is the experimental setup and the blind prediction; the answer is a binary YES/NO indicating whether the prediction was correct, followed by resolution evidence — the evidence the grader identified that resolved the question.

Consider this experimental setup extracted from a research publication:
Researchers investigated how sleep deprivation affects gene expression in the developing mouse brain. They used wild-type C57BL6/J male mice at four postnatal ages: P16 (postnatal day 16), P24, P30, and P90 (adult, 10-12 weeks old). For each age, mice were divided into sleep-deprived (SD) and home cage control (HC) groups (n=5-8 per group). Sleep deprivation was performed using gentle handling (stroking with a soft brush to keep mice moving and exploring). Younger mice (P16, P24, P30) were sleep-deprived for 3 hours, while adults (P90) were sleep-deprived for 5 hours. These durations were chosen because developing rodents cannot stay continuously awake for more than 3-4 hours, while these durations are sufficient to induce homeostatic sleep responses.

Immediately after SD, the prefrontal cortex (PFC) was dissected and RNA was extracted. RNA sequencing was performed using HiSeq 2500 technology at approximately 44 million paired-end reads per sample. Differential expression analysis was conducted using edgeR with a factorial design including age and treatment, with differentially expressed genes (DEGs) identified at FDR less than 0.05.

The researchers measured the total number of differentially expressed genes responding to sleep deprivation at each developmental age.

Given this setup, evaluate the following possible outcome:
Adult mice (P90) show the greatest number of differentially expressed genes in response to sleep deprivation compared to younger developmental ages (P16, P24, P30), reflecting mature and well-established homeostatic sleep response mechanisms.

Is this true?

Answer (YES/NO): YES